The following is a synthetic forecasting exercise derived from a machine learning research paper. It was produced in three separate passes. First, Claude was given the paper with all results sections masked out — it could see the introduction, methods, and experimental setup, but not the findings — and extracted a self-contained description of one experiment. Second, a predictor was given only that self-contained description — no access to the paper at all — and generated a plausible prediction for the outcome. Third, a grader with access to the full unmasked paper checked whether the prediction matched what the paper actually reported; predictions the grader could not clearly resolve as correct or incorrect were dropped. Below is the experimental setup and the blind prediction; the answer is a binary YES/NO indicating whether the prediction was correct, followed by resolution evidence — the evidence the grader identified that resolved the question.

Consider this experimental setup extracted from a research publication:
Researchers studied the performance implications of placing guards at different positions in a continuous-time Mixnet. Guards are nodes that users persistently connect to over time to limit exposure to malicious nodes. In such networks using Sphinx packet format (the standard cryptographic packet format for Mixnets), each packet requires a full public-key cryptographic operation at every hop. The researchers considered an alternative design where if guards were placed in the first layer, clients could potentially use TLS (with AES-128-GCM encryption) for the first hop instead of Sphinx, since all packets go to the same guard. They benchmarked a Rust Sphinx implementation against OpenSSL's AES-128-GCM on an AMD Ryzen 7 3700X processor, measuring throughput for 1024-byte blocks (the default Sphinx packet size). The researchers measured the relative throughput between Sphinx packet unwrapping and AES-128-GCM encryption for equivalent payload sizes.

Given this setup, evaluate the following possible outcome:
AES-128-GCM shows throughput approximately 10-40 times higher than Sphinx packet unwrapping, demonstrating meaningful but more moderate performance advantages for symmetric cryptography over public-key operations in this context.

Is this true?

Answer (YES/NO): NO